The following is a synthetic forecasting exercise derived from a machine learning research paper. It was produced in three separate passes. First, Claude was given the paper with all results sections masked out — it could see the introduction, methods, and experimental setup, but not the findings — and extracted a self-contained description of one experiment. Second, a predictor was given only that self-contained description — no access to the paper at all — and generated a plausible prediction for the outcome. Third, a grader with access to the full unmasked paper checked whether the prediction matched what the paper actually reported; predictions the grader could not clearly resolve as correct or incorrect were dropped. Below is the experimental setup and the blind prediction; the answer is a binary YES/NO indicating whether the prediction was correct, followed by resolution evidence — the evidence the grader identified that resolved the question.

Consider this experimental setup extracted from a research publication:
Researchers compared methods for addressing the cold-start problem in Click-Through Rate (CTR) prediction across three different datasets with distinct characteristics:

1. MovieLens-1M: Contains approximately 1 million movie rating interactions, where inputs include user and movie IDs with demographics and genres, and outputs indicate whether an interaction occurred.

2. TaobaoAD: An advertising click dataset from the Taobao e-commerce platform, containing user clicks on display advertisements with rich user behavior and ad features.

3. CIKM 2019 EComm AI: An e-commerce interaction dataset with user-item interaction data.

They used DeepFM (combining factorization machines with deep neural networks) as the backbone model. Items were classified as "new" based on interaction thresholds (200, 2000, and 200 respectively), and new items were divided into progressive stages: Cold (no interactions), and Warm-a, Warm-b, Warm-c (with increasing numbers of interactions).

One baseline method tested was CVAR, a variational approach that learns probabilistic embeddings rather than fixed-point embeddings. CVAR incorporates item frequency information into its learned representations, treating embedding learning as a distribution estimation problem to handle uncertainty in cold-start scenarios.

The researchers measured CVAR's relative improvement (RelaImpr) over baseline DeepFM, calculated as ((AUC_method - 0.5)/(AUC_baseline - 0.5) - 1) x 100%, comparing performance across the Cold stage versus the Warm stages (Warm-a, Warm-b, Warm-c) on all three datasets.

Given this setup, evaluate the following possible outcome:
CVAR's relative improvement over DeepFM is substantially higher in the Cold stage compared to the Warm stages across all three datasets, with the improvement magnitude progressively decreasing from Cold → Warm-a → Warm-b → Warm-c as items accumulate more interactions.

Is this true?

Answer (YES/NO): NO